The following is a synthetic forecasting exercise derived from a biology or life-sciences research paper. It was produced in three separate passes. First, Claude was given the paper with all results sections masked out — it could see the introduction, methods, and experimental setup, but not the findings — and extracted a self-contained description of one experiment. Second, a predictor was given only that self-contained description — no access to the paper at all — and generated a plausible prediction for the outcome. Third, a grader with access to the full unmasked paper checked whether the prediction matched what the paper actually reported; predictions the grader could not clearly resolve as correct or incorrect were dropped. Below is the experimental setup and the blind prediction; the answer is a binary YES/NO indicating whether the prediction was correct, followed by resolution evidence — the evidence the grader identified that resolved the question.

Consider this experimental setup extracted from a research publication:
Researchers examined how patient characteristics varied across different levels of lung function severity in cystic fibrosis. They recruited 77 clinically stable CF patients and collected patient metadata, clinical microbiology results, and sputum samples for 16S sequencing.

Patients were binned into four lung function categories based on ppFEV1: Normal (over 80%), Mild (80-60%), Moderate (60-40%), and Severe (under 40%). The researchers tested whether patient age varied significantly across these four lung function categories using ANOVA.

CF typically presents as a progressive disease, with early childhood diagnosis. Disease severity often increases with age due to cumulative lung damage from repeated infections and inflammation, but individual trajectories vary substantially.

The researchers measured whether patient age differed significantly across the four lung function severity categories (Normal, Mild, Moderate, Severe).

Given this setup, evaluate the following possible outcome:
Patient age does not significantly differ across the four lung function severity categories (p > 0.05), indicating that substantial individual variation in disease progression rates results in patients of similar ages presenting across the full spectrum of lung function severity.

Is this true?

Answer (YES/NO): NO